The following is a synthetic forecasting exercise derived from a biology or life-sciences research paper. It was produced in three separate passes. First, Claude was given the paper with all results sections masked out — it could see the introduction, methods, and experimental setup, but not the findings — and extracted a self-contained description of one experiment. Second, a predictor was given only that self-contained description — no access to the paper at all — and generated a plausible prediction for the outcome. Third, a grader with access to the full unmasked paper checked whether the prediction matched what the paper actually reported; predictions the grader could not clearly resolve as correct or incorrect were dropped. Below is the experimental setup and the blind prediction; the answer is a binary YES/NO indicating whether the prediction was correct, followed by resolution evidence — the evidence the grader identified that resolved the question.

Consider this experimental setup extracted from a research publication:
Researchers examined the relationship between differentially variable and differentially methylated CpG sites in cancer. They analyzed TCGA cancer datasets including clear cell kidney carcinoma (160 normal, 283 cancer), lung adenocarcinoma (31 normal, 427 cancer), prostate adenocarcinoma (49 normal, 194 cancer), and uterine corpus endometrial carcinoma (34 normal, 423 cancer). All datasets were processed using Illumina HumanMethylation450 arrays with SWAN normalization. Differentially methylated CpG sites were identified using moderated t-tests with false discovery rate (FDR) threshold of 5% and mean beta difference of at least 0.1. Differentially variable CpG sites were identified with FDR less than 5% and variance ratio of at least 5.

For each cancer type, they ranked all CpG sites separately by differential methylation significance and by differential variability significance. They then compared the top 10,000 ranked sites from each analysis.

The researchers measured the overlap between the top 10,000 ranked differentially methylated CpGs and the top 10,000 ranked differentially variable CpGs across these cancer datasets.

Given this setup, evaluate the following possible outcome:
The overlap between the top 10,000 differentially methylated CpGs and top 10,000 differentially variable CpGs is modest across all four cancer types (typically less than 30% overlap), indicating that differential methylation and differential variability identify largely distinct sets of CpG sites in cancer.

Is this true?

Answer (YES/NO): NO